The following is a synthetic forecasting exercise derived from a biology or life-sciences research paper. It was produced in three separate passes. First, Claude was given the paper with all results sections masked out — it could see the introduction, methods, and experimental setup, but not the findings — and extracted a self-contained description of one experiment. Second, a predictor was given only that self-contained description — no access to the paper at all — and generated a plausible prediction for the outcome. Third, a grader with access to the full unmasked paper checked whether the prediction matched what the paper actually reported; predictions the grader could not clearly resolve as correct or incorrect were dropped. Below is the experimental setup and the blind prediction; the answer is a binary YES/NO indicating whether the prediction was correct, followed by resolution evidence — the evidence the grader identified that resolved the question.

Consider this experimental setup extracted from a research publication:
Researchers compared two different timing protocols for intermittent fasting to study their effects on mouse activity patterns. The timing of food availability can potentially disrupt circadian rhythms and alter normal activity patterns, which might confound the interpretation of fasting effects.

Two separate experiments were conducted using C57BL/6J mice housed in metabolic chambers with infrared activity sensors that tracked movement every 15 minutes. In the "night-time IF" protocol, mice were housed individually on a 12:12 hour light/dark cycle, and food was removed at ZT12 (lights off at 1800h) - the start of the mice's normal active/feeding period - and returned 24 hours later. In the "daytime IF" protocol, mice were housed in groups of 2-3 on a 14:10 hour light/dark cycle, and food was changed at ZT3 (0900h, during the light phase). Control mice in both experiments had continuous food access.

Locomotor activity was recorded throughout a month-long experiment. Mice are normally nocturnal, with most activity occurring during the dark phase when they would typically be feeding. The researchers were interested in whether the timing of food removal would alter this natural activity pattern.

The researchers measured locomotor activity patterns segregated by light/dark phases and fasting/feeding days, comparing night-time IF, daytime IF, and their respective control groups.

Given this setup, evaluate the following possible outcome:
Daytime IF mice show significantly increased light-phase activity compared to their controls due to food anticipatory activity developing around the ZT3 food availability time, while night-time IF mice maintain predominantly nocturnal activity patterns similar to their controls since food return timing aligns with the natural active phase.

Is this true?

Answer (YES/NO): YES